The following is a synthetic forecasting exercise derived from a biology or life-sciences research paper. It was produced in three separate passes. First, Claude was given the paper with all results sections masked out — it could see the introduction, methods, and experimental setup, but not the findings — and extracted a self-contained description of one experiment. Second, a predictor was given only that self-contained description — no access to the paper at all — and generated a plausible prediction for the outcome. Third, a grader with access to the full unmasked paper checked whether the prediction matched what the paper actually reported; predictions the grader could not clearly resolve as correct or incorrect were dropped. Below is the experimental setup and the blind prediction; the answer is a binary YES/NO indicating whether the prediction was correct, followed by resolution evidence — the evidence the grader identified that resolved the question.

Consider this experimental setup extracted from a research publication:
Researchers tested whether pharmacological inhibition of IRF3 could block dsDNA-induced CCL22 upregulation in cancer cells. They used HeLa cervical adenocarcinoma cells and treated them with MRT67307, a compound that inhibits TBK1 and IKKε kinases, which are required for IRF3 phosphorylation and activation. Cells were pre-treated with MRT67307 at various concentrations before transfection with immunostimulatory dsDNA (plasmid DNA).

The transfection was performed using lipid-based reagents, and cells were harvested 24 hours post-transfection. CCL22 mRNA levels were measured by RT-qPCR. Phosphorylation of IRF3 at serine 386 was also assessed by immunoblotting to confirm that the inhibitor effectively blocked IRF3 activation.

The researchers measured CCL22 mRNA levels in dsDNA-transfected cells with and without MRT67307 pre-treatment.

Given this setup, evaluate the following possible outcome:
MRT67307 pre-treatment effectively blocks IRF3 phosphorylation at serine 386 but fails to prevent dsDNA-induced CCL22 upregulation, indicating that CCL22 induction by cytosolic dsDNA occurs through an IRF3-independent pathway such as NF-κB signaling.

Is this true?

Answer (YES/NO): NO